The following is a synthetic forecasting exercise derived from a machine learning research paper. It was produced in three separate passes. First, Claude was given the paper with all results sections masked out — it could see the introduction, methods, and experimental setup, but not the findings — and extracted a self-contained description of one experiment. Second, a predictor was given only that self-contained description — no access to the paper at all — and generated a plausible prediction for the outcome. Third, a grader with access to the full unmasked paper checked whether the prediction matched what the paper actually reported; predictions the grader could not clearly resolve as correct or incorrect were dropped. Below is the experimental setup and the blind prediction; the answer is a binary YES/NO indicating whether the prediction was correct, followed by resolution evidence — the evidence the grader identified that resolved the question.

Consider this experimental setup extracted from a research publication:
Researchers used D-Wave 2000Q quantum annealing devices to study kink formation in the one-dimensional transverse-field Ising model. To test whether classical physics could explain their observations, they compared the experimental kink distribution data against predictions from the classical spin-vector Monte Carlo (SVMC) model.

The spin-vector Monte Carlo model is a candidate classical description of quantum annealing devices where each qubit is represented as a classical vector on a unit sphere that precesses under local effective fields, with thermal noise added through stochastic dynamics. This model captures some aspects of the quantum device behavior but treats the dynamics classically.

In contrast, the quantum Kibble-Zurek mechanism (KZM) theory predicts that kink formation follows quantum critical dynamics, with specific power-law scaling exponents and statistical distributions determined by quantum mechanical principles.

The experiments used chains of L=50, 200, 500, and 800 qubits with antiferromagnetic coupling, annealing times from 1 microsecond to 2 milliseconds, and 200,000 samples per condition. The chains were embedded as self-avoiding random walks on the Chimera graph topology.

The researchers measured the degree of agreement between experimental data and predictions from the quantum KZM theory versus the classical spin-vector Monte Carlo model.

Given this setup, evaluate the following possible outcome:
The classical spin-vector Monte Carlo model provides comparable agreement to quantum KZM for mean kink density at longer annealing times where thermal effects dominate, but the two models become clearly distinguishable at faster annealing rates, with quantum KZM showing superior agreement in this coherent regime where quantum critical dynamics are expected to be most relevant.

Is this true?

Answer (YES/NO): NO